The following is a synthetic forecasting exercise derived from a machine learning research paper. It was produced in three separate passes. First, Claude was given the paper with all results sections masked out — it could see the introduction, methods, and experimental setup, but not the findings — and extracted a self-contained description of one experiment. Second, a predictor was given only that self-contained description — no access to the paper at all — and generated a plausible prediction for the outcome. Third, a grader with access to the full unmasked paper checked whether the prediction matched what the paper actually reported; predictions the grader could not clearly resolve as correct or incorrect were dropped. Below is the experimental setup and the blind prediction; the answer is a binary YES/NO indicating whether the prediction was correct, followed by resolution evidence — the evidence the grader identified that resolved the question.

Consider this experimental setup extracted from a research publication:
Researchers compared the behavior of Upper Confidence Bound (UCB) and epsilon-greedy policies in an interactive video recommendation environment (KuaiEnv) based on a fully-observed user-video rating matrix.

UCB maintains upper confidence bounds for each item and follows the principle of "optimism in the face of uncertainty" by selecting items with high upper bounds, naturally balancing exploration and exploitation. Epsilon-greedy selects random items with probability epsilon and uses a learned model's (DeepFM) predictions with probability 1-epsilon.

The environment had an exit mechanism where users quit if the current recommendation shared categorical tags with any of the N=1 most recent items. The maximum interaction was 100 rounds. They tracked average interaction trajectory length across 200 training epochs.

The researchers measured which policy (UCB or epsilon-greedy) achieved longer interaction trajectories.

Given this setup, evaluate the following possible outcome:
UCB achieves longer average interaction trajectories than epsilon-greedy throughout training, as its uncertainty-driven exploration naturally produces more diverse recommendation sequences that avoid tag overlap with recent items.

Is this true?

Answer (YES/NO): NO